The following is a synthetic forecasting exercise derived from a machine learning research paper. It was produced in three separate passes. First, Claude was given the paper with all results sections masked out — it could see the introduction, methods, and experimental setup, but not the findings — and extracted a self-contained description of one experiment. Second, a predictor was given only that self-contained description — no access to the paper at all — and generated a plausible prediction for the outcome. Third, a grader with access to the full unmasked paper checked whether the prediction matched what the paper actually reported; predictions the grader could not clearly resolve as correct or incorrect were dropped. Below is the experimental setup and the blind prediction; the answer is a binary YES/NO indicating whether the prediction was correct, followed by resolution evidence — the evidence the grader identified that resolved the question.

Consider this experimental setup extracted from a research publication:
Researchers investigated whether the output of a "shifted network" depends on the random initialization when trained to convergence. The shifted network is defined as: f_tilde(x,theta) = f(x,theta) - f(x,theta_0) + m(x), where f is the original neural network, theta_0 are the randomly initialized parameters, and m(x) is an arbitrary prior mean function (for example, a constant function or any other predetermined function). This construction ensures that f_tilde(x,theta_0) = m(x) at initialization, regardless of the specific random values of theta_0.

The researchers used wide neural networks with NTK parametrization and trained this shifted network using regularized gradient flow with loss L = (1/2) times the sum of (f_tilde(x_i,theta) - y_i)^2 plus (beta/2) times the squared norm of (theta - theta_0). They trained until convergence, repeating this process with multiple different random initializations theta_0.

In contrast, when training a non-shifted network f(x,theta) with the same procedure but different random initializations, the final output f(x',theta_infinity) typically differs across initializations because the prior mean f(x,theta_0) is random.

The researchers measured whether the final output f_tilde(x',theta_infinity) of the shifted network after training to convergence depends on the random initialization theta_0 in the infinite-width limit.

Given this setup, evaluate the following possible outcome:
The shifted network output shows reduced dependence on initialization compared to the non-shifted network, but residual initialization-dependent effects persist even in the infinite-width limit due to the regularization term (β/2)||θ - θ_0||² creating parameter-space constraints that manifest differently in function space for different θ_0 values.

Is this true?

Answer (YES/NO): NO